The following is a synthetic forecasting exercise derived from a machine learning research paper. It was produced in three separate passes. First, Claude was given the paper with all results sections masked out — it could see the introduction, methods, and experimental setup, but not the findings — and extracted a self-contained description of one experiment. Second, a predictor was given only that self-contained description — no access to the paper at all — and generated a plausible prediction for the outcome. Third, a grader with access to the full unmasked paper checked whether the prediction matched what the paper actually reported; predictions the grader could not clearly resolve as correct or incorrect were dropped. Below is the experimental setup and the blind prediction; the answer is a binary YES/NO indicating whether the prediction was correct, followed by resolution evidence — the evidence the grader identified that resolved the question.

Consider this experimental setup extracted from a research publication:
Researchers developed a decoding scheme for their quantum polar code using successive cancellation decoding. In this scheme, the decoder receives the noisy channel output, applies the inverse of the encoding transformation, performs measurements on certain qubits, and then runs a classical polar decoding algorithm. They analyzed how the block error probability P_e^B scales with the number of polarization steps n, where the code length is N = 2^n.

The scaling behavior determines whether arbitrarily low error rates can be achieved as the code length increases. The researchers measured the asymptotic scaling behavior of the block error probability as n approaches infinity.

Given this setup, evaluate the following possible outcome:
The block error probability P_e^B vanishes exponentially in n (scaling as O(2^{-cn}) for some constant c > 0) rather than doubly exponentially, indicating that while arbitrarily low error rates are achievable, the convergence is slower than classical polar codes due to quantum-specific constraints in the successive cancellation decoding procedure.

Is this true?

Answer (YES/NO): NO